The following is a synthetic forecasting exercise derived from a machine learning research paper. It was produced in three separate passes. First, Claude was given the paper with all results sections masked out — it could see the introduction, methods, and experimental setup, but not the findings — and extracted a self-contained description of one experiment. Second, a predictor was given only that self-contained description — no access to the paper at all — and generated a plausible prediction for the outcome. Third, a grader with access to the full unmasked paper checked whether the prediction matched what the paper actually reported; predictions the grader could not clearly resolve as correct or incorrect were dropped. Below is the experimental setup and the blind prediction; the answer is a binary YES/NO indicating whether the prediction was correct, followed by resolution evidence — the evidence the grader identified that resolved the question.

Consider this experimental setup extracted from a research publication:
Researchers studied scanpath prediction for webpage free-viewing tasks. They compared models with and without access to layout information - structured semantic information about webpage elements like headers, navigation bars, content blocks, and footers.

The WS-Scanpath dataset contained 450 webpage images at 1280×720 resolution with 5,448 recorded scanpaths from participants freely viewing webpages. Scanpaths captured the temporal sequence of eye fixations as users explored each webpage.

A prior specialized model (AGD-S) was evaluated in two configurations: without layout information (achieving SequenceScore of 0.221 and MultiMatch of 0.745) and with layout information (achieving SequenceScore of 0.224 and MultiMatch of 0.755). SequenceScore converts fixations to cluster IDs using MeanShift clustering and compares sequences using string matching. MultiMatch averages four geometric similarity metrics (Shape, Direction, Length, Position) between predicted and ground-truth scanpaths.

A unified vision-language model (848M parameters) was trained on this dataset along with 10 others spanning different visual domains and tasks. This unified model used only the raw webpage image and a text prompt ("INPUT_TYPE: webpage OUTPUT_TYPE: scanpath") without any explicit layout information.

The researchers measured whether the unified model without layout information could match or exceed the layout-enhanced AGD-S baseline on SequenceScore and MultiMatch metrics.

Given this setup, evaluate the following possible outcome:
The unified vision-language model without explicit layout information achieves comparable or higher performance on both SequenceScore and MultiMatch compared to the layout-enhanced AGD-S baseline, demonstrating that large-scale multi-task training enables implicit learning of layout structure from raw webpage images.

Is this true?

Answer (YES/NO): YES